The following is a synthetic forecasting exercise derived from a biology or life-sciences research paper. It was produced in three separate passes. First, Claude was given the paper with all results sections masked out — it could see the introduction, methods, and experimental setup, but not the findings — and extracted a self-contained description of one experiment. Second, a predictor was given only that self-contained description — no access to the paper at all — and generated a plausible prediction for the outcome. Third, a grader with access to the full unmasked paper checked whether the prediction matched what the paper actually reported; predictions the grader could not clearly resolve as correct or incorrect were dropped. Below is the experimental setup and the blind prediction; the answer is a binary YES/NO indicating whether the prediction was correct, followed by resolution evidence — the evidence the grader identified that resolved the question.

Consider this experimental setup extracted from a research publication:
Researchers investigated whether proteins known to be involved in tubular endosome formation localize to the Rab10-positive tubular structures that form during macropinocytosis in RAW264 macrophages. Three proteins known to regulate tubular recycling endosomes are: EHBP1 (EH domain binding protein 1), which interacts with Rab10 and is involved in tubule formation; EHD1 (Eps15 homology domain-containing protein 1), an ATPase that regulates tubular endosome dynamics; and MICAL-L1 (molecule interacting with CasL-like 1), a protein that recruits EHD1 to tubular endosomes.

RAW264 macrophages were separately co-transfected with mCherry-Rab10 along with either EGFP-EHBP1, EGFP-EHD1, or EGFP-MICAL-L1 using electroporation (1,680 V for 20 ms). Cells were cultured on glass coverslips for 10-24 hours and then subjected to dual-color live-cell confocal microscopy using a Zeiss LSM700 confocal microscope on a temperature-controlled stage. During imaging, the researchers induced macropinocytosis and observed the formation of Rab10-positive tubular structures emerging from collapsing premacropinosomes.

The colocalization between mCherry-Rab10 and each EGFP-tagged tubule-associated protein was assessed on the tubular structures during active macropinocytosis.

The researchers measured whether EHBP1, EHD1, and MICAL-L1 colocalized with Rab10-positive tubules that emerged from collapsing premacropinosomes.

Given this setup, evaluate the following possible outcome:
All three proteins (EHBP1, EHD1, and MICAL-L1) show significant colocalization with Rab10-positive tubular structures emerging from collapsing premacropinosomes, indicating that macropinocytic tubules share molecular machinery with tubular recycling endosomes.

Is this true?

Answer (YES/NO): YES